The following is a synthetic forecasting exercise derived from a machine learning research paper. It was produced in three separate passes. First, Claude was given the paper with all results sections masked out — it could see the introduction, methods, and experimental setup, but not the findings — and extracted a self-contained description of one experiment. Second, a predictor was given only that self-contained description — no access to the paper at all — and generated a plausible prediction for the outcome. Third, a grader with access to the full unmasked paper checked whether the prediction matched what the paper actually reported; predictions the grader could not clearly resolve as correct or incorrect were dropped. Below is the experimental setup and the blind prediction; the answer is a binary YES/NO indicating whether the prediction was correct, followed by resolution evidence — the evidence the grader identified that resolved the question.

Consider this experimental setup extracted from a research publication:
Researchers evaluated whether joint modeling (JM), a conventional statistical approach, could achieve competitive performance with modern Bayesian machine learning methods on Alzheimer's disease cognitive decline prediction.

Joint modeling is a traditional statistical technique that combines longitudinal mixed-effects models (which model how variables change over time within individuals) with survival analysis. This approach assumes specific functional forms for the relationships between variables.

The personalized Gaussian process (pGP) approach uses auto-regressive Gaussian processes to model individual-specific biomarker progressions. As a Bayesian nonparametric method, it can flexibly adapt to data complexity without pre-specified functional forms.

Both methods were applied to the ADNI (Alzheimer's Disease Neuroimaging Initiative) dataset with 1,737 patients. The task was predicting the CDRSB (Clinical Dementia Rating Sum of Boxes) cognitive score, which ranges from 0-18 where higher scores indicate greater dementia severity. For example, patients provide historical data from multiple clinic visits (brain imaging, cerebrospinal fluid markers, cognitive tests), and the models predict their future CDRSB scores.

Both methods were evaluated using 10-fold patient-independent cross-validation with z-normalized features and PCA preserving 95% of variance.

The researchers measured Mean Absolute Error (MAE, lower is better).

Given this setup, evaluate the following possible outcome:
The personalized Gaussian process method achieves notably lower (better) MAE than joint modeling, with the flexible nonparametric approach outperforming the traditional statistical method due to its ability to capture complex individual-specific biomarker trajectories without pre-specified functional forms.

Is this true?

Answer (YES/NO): YES